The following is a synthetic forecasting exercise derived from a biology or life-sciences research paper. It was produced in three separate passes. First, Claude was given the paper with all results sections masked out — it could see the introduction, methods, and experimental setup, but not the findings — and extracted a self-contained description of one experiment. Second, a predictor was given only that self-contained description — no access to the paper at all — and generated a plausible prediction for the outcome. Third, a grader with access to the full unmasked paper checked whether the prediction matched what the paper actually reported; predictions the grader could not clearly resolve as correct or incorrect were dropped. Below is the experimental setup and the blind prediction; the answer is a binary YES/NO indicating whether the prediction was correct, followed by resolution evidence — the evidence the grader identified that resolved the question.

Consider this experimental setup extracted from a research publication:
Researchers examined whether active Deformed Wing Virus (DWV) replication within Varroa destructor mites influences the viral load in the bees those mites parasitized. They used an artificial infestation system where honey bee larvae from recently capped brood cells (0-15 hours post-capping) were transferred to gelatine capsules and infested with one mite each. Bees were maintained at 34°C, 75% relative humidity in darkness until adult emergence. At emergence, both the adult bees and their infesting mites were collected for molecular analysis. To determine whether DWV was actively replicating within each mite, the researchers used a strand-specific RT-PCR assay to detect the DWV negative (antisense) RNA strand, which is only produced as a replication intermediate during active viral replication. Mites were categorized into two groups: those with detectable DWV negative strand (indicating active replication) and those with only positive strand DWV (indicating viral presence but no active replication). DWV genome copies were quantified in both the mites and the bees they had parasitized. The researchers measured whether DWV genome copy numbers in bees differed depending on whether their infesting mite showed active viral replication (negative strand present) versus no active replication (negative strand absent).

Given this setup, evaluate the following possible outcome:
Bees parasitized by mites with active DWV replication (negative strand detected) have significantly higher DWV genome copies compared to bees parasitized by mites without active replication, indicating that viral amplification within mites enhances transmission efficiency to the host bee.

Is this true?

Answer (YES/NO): NO